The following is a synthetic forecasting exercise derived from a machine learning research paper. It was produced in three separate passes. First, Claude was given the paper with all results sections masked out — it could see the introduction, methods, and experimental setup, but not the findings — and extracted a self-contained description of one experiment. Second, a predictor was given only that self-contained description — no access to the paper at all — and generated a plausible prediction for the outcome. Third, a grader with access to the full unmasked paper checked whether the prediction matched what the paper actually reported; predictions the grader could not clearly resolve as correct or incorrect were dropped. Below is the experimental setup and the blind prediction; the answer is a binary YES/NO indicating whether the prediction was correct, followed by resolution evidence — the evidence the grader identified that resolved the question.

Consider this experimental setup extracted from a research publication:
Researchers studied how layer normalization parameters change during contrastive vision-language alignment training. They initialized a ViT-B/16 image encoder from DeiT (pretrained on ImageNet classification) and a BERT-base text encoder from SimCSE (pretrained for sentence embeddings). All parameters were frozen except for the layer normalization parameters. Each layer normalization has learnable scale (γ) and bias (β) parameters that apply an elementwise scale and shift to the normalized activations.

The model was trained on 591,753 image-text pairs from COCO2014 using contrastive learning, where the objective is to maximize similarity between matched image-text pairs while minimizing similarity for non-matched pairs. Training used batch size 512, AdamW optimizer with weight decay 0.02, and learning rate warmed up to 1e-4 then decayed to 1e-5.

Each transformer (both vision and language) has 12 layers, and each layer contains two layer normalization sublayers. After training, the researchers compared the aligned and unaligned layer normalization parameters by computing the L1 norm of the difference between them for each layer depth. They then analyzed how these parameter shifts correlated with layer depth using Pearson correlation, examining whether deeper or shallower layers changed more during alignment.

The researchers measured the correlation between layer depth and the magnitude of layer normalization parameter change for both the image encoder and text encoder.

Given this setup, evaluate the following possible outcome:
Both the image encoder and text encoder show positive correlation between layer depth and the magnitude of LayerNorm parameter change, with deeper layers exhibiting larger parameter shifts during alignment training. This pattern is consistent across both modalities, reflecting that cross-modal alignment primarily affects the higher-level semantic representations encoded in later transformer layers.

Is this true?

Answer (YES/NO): NO